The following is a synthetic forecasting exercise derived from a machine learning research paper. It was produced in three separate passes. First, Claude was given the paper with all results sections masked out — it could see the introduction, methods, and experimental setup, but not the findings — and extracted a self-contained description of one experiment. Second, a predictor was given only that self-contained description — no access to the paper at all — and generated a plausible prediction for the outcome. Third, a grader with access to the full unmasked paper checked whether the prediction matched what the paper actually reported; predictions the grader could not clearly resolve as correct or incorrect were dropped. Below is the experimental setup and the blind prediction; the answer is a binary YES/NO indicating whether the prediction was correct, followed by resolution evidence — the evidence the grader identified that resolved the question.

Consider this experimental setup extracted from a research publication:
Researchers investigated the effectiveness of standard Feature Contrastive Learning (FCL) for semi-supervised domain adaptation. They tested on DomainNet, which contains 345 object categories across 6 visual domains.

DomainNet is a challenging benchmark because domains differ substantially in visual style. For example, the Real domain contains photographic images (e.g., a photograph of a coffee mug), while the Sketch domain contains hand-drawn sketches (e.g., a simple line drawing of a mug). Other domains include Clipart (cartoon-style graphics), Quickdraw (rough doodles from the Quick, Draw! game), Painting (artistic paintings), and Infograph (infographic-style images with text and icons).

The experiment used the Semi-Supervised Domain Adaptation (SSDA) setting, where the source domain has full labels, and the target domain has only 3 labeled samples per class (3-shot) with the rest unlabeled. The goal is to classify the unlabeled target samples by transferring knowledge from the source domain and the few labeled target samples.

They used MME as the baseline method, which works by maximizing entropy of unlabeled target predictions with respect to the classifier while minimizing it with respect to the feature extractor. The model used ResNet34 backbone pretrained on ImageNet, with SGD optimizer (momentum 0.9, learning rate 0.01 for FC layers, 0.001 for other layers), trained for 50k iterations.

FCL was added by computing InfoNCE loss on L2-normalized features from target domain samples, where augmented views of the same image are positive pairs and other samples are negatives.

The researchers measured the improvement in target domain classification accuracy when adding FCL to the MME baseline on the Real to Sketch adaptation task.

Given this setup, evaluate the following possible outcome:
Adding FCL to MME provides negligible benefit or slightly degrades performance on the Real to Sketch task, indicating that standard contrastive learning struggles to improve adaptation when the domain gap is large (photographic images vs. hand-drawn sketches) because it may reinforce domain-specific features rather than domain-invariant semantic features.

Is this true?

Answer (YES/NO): YES